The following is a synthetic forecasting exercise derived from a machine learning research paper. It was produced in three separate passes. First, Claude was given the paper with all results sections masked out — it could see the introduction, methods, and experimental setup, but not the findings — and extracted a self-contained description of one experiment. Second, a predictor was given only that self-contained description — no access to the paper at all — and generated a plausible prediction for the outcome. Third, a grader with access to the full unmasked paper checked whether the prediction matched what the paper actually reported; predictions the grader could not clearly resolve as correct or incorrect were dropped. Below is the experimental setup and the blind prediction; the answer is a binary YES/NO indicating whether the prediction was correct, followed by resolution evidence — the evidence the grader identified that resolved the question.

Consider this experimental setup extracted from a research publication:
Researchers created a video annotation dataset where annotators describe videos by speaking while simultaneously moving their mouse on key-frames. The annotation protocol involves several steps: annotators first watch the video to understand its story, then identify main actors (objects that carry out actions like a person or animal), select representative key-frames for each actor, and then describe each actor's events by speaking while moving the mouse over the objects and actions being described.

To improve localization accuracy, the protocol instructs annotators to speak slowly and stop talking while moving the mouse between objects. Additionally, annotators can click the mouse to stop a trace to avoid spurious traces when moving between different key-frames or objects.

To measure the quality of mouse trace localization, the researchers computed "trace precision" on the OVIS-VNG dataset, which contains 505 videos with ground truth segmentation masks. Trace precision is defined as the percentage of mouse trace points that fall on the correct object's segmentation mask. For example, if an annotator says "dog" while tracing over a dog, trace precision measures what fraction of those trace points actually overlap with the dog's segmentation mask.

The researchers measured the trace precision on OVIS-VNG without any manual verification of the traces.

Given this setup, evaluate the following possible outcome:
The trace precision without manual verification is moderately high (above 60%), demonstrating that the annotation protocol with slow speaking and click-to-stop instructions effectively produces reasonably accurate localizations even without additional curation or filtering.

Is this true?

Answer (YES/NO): YES